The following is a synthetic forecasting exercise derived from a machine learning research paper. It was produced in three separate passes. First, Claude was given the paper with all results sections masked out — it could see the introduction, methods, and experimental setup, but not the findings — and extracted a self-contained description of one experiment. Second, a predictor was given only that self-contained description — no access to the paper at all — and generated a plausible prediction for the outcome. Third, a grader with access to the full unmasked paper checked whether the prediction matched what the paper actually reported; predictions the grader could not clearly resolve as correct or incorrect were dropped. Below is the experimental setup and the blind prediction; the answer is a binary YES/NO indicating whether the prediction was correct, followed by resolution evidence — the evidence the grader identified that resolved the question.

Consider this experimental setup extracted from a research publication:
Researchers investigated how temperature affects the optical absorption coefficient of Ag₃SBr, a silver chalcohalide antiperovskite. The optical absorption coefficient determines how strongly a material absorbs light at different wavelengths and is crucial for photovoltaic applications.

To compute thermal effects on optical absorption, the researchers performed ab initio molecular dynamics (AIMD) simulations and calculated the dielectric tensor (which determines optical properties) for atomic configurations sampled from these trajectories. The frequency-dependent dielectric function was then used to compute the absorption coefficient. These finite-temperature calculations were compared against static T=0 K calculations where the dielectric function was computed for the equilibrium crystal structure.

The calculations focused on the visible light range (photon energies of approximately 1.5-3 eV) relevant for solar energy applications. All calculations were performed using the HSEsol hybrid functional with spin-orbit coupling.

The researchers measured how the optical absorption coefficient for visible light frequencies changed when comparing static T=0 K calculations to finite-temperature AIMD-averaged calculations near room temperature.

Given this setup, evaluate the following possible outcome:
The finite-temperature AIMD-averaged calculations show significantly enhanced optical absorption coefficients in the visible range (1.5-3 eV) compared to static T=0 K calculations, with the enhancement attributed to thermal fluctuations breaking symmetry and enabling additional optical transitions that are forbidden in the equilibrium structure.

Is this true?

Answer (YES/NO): NO